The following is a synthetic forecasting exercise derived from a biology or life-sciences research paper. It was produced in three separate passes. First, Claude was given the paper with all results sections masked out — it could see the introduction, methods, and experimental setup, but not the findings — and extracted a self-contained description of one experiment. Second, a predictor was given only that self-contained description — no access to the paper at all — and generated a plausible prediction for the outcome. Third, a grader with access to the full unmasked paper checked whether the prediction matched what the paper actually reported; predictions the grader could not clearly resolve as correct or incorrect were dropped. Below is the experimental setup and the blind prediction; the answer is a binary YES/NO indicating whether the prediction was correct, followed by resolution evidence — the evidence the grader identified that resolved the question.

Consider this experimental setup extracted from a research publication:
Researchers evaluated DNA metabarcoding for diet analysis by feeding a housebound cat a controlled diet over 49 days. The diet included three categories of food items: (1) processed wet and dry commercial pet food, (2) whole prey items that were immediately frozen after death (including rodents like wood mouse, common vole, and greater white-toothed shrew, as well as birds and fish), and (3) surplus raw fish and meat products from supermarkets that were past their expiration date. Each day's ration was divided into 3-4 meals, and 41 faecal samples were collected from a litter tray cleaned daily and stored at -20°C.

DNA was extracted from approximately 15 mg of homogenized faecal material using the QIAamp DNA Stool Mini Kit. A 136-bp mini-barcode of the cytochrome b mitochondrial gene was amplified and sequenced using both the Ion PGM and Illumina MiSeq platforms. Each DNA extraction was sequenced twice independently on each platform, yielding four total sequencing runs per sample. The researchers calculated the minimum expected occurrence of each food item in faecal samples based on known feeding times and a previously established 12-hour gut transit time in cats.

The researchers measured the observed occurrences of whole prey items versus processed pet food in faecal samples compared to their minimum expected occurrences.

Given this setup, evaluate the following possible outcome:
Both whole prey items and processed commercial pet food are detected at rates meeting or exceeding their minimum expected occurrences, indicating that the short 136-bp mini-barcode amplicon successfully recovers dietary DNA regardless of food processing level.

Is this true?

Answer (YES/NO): NO